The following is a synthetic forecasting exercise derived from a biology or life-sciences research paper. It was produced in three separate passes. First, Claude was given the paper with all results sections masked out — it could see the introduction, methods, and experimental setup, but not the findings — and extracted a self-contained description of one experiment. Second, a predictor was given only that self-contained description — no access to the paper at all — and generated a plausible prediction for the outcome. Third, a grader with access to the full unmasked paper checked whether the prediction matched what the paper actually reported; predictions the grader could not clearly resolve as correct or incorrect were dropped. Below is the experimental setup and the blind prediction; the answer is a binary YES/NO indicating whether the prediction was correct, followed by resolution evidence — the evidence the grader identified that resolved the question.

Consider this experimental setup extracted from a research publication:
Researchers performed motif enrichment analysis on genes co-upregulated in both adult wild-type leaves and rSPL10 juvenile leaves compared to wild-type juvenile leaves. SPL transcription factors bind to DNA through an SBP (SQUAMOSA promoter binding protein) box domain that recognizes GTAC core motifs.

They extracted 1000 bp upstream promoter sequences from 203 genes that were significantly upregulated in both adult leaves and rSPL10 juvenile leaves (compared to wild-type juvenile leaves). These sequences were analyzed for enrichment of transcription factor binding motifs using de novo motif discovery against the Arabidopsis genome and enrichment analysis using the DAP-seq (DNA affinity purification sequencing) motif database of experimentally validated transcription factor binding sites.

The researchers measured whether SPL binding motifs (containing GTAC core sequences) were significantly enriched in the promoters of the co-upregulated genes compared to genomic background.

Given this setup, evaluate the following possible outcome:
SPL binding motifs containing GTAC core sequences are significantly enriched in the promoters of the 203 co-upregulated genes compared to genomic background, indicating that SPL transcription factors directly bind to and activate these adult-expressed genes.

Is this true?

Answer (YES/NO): YES